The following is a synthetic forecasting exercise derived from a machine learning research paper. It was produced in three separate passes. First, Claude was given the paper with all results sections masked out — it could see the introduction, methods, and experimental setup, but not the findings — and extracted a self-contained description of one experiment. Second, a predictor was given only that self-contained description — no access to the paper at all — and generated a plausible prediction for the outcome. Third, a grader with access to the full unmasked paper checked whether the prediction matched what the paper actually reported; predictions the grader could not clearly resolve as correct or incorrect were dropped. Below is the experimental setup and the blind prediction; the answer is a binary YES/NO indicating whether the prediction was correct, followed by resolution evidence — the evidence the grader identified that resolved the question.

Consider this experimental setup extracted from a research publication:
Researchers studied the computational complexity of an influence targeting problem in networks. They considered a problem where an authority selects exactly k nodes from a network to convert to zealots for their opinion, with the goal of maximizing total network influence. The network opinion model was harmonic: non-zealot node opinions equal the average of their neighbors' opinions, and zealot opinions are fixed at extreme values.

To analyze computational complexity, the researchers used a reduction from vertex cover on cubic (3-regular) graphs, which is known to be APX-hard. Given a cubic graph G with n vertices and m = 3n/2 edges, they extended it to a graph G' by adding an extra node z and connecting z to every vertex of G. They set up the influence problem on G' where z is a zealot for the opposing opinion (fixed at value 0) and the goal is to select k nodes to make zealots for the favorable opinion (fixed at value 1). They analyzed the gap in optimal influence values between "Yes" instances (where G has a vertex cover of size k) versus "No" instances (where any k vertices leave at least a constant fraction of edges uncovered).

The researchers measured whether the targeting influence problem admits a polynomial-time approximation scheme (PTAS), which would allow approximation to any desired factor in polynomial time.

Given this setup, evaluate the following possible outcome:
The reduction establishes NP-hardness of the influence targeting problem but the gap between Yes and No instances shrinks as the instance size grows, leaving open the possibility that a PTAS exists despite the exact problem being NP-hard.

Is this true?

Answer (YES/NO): NO